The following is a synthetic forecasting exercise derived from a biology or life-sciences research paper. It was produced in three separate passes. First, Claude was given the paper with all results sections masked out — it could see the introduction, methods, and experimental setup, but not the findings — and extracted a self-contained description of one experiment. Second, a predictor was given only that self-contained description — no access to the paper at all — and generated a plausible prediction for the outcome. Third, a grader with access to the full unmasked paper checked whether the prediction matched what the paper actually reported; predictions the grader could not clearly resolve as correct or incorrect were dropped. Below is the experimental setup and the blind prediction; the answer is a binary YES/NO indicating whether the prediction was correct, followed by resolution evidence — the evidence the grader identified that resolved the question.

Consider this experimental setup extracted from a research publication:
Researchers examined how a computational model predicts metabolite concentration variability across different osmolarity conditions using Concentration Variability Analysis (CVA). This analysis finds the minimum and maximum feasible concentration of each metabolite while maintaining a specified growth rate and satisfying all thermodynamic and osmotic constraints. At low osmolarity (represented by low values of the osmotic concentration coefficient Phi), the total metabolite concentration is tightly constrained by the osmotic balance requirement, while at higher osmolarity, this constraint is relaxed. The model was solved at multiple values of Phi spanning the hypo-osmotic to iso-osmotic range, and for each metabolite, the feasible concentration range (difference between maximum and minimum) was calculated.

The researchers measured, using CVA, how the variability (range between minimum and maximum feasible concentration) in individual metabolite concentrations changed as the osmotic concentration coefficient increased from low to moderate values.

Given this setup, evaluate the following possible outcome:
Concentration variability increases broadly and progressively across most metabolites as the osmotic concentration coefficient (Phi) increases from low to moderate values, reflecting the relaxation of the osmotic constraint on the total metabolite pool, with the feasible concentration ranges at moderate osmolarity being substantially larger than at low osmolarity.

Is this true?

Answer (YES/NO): NO